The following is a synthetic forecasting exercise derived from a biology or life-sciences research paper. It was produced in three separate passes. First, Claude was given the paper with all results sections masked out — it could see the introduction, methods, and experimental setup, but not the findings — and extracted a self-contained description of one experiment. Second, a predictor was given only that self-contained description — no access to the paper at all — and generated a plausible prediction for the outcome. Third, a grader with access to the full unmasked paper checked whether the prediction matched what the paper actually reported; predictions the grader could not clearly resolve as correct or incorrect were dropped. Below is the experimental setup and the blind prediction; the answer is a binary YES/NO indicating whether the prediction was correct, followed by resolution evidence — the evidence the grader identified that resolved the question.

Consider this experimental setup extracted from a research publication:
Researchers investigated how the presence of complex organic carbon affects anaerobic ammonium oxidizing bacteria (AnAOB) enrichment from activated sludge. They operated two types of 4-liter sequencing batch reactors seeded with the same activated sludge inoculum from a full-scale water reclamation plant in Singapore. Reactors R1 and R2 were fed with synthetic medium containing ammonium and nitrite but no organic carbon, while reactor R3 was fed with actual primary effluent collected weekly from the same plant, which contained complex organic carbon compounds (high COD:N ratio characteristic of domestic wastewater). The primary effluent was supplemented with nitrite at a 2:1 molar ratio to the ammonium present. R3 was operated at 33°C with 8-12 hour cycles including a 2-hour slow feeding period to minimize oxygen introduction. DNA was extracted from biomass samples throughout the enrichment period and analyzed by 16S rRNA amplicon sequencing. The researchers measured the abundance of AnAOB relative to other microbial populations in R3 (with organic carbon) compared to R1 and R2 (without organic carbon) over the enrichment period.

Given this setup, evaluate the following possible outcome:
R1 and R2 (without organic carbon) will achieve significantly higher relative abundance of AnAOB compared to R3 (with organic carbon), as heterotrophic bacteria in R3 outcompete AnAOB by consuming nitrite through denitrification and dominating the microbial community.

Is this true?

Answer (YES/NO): NO